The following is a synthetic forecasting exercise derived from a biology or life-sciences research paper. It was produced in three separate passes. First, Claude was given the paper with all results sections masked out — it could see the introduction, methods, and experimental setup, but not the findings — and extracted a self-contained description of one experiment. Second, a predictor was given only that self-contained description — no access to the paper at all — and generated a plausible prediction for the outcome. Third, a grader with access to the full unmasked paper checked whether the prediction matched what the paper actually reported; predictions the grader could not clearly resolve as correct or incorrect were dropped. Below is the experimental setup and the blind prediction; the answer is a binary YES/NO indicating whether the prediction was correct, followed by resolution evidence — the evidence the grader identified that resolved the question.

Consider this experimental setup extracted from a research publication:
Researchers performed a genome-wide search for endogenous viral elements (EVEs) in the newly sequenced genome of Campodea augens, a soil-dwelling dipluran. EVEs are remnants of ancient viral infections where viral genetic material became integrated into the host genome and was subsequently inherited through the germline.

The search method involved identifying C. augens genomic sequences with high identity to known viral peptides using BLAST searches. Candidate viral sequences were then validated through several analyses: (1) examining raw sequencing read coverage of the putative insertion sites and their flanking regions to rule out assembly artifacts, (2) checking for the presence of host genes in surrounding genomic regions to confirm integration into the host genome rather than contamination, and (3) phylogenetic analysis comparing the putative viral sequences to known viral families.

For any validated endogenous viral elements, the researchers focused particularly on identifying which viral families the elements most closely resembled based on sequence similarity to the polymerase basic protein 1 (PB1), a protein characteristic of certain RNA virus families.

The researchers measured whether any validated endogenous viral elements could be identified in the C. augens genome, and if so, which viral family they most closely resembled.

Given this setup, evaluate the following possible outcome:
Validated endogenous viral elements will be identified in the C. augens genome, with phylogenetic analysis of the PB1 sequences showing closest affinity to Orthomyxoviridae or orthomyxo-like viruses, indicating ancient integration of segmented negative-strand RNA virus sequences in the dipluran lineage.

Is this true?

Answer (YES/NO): YES